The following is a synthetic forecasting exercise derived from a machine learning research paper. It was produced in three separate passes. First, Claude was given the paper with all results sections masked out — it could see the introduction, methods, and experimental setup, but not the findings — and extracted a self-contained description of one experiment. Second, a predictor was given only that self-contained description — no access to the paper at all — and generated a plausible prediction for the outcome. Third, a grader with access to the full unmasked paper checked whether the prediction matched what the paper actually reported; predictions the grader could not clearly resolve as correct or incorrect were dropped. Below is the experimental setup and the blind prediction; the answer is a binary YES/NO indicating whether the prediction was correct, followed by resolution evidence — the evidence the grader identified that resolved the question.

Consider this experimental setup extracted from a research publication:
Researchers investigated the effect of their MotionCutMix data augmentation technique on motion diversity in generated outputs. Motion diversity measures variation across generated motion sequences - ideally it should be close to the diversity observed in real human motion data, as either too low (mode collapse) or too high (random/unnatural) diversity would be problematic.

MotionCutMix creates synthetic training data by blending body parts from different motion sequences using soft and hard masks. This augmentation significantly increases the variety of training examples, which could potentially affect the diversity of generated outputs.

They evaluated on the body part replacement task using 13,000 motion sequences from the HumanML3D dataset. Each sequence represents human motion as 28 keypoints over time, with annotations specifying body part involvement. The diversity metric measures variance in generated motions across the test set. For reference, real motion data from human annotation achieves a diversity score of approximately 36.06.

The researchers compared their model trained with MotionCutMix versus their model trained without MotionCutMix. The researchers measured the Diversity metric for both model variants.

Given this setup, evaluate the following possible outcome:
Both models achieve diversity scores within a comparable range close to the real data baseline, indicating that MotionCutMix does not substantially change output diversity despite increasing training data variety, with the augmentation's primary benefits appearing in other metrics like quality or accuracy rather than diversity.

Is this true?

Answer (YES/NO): YES